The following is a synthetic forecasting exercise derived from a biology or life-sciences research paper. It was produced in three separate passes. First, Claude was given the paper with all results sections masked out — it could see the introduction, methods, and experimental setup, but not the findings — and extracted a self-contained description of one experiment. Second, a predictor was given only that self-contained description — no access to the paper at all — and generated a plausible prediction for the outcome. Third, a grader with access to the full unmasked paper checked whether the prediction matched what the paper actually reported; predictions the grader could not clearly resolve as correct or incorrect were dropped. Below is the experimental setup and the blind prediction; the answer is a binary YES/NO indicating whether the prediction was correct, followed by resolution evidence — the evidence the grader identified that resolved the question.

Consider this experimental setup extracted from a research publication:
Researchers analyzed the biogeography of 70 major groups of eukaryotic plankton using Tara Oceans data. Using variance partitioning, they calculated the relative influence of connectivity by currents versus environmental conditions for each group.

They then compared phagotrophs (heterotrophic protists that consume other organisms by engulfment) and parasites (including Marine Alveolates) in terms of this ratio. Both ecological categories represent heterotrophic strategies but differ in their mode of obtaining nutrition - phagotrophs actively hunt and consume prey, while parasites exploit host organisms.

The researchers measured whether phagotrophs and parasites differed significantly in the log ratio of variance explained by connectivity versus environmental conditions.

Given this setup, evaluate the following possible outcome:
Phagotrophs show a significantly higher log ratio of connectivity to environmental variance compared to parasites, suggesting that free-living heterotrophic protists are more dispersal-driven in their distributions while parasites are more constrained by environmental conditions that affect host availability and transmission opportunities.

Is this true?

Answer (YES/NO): NO